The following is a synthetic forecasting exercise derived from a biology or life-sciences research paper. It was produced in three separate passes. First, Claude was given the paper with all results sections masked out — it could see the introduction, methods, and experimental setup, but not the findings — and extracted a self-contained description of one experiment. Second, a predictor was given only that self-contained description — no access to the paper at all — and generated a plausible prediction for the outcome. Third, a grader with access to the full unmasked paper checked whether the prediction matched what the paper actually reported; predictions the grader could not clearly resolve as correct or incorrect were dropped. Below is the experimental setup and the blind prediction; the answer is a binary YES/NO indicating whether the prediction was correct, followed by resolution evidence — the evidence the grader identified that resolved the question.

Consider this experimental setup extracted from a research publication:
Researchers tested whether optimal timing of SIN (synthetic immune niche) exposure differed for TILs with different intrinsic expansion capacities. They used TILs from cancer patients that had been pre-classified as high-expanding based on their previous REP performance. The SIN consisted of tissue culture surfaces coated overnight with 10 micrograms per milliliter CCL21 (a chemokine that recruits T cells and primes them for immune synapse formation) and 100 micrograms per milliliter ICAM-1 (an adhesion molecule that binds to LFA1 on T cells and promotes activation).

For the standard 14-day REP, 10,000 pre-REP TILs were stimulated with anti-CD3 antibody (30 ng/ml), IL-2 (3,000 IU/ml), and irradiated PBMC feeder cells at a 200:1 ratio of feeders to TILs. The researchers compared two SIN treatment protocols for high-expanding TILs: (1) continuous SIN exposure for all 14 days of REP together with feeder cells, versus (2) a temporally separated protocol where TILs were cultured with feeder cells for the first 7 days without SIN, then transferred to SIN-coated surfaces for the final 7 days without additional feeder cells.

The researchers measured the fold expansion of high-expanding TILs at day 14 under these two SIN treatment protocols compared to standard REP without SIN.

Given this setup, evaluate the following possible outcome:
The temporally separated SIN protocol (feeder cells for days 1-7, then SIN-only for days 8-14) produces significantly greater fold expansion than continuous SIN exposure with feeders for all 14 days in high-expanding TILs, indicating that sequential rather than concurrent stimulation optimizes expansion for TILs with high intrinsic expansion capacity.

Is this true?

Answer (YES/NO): YES